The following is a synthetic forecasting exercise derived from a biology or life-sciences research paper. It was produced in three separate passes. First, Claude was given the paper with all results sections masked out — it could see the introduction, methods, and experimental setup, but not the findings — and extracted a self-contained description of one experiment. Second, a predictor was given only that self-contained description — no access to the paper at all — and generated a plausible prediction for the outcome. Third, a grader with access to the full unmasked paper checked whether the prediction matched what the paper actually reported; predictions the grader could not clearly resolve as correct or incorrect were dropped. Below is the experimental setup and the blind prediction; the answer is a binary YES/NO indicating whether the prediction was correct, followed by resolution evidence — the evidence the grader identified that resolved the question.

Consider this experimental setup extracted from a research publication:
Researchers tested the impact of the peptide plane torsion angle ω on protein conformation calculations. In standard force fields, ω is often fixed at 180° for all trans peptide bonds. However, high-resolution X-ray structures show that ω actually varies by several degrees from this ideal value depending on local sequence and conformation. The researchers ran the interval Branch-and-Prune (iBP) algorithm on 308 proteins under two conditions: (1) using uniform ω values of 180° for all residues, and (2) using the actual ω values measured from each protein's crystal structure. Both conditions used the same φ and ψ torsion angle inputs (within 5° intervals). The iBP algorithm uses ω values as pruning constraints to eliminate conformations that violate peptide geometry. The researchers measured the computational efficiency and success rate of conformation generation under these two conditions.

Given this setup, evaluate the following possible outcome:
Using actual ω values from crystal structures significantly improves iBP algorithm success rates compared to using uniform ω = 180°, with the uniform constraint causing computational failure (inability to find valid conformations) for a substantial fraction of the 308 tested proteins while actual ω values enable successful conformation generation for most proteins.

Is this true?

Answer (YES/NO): NO